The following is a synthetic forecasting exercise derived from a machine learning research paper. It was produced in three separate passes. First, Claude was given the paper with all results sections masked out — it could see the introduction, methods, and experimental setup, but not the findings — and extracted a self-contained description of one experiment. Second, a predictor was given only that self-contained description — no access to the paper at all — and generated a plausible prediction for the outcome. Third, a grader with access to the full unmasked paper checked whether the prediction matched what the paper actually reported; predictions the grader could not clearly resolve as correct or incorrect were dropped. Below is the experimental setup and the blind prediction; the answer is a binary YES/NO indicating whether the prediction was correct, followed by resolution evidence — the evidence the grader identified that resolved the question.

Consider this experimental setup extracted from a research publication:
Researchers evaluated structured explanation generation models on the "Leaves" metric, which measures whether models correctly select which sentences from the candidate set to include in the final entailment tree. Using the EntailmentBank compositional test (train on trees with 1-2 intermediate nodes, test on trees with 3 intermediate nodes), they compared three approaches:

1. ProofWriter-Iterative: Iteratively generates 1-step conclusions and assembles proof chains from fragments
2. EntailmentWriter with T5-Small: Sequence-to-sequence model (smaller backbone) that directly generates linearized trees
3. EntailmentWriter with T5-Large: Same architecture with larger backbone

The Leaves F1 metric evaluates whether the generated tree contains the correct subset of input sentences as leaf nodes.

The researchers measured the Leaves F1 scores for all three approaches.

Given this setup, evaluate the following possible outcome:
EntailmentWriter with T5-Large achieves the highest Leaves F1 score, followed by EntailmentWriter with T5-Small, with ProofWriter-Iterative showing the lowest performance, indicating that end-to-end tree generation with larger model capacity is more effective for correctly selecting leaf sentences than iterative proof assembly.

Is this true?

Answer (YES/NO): NO